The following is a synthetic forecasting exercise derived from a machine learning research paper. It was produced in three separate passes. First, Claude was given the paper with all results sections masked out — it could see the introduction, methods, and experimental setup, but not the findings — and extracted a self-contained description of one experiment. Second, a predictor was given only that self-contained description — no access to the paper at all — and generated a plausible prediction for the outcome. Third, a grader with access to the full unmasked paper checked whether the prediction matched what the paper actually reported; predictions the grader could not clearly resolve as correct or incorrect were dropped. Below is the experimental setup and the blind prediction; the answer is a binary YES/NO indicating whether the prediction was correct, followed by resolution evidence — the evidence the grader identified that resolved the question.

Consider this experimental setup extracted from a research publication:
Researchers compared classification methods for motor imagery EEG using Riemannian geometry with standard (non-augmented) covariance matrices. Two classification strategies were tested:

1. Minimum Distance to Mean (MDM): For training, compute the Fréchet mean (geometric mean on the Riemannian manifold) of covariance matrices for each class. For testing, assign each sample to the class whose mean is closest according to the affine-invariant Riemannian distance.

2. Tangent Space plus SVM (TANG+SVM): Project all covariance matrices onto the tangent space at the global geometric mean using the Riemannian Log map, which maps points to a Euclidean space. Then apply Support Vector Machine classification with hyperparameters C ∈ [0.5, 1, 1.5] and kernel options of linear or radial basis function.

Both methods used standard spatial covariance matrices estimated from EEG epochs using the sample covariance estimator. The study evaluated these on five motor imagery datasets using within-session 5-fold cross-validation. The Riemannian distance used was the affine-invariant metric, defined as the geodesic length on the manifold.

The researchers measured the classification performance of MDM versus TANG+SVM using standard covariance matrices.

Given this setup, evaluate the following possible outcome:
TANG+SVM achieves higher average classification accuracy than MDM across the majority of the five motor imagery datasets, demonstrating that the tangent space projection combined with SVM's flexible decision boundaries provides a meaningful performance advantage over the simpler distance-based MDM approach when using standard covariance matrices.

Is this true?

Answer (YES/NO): YES